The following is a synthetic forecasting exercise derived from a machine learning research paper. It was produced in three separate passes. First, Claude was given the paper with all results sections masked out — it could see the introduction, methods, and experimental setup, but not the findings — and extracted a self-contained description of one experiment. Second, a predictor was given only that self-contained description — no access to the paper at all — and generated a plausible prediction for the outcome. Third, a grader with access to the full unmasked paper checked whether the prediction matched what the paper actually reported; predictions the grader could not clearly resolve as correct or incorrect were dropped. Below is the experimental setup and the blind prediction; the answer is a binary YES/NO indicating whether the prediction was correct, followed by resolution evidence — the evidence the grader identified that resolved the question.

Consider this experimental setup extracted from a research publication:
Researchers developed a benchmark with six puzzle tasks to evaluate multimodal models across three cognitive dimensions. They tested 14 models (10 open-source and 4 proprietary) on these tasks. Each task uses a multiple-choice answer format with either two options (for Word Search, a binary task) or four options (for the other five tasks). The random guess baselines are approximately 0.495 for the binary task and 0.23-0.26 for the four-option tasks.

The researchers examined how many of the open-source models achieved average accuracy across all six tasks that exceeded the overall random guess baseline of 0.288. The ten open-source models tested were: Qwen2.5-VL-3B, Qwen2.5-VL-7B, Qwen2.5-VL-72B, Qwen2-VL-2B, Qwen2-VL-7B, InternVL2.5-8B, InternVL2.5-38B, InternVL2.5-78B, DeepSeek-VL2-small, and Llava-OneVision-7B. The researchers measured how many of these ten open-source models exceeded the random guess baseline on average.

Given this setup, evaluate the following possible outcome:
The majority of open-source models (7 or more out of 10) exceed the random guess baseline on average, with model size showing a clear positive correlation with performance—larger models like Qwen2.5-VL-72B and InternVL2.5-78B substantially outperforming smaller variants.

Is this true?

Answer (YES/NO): NO